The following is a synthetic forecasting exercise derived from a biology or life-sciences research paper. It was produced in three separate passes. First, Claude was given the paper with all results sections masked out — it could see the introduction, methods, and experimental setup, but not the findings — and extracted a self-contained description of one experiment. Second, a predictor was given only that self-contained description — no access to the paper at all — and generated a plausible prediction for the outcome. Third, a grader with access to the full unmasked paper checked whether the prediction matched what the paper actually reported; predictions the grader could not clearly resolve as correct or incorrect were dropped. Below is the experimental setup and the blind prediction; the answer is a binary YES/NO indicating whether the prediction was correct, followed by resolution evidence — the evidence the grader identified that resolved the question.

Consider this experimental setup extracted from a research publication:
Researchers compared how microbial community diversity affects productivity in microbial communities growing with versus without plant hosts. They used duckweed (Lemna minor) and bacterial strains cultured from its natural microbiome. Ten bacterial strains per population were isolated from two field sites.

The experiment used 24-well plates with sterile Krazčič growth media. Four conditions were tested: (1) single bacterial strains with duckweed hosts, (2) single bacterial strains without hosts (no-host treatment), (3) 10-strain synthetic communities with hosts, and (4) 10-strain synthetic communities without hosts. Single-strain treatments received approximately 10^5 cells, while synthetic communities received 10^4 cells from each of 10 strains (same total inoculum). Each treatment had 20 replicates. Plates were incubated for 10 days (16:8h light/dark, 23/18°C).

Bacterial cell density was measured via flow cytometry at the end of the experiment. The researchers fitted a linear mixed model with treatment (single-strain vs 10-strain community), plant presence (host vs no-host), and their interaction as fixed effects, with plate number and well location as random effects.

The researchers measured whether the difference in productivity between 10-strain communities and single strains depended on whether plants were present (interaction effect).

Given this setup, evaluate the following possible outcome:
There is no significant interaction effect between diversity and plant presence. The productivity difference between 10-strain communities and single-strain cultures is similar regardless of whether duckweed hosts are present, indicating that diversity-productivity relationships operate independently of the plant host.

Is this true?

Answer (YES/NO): NO